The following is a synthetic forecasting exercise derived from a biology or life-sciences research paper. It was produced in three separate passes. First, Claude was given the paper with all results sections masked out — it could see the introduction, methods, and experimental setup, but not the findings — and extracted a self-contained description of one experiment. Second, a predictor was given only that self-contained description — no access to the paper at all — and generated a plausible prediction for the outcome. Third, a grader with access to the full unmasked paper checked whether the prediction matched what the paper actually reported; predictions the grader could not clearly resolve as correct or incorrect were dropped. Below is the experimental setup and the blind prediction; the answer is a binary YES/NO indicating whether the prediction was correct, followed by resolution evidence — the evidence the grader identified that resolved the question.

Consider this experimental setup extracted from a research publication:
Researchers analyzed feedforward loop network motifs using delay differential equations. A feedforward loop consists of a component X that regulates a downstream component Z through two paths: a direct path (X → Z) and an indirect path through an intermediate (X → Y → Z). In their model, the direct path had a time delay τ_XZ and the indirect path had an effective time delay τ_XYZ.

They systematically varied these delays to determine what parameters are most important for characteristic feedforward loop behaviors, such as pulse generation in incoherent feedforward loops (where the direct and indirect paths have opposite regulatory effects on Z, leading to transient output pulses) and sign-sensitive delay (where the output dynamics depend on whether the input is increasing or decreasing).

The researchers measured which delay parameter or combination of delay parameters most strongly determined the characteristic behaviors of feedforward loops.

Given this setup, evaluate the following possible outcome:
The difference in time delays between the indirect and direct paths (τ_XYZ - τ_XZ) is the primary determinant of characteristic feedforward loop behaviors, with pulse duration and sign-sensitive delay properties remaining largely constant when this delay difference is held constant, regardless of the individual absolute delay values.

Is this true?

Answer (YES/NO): YES